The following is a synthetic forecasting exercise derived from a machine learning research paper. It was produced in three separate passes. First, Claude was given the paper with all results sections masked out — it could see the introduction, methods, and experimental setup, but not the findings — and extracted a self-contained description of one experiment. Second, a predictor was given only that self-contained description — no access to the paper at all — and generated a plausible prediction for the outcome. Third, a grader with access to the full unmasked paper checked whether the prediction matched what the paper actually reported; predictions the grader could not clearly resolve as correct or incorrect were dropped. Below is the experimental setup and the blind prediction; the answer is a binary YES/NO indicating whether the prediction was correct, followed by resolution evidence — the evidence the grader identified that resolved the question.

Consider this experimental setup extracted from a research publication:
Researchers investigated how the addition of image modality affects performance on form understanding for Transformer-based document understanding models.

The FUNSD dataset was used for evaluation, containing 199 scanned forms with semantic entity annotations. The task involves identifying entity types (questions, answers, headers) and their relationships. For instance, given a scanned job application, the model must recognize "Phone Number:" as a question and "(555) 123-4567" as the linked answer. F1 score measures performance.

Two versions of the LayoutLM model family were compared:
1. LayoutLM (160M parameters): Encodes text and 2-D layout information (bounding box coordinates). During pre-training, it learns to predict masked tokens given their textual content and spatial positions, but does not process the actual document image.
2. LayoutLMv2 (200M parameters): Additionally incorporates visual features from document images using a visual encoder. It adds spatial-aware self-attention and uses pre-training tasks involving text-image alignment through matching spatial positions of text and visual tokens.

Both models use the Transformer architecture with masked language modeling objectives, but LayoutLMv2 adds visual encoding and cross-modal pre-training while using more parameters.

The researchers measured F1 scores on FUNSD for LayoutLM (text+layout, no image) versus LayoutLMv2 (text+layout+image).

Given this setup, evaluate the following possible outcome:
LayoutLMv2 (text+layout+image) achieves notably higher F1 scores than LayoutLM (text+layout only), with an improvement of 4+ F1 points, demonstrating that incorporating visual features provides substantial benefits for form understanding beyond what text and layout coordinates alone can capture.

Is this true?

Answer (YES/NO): NO